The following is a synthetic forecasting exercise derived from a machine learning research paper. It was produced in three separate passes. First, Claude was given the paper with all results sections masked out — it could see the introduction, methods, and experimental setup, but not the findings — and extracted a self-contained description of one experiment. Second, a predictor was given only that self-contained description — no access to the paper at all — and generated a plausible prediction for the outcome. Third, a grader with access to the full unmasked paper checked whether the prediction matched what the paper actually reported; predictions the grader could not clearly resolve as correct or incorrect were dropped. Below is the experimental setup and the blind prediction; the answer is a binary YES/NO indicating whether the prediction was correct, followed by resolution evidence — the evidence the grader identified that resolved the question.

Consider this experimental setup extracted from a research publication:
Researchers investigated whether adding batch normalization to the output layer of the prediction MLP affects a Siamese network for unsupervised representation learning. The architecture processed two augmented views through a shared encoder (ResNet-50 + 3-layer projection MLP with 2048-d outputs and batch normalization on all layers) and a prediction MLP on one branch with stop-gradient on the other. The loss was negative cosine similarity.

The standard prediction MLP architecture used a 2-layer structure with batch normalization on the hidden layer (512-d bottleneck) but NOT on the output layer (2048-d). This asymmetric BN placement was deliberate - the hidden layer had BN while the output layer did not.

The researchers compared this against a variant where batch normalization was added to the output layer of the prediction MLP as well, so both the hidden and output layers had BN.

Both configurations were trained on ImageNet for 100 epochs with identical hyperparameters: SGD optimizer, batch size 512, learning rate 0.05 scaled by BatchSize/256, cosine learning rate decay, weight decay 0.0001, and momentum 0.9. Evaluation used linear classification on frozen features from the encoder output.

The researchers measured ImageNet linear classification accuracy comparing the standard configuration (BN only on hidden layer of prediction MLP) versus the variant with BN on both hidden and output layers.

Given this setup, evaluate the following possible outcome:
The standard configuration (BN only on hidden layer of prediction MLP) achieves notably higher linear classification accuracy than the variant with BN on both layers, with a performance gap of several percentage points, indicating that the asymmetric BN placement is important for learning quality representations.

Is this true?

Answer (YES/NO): NO